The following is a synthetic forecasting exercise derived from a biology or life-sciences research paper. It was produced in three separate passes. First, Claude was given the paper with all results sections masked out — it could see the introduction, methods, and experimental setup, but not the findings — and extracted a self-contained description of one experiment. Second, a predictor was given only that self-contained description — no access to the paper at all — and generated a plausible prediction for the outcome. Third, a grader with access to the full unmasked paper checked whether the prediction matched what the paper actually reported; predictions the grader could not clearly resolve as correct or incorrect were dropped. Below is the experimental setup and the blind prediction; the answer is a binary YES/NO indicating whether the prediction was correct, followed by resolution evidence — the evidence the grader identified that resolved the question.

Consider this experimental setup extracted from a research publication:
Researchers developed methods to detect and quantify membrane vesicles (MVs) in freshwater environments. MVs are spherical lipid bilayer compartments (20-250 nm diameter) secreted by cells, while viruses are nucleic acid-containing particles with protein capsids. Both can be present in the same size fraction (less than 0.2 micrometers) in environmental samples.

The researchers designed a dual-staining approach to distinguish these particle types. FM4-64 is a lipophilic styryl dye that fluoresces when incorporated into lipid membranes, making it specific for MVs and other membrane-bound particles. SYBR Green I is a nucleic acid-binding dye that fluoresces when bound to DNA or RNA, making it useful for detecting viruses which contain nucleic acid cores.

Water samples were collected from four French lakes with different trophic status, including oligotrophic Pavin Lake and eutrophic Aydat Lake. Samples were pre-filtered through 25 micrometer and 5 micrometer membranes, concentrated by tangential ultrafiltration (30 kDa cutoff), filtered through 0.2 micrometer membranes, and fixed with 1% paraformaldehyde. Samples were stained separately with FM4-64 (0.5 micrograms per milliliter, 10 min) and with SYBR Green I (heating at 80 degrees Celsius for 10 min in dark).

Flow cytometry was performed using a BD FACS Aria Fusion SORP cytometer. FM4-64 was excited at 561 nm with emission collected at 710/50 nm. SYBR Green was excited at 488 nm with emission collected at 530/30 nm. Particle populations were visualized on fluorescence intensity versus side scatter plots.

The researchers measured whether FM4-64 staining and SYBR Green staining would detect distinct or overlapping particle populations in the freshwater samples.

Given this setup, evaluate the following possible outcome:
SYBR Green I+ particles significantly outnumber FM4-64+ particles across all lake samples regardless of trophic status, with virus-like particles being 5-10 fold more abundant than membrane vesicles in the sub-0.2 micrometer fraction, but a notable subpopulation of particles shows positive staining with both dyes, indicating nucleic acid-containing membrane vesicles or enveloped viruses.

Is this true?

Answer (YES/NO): NO